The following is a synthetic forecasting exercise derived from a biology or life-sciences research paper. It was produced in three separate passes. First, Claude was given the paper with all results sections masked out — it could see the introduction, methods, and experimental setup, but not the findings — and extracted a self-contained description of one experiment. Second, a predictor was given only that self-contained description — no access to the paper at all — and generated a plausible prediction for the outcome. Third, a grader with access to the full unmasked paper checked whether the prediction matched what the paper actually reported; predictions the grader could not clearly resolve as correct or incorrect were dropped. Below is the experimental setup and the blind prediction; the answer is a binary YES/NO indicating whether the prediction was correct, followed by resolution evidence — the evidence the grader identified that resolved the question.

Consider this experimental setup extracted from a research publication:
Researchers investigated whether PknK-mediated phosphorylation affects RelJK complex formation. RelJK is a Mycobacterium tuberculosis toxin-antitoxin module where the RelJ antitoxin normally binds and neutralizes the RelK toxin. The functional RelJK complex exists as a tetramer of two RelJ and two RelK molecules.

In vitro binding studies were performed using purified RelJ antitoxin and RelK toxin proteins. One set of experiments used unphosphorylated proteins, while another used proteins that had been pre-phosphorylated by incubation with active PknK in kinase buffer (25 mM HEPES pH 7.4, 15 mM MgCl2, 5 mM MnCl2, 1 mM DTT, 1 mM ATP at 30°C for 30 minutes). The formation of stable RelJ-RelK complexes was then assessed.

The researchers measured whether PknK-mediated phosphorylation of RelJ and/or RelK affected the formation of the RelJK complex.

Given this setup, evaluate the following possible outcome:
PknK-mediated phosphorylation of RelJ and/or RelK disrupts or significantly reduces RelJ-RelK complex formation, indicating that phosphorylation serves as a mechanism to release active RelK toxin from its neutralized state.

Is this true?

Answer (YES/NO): YES